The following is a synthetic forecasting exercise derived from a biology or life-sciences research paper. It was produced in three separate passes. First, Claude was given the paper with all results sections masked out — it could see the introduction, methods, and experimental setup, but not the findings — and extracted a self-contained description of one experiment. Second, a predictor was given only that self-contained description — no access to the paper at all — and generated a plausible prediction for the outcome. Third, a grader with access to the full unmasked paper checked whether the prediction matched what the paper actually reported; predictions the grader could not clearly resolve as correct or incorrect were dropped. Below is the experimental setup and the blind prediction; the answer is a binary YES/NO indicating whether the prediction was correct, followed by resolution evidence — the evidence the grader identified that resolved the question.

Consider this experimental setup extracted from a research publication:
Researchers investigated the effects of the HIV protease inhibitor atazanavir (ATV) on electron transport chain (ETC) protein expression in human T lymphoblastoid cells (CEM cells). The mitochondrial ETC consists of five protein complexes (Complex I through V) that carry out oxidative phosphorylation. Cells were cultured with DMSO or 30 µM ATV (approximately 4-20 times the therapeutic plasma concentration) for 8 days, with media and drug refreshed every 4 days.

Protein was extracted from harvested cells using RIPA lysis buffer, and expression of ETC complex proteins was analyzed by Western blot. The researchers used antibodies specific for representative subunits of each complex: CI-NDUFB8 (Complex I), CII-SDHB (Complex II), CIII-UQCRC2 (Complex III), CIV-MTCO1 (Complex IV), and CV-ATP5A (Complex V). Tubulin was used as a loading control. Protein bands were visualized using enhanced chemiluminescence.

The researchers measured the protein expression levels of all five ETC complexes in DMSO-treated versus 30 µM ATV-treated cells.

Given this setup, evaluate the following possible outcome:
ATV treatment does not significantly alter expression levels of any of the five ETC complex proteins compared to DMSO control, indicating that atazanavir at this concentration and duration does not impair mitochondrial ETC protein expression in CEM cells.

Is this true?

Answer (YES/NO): NO